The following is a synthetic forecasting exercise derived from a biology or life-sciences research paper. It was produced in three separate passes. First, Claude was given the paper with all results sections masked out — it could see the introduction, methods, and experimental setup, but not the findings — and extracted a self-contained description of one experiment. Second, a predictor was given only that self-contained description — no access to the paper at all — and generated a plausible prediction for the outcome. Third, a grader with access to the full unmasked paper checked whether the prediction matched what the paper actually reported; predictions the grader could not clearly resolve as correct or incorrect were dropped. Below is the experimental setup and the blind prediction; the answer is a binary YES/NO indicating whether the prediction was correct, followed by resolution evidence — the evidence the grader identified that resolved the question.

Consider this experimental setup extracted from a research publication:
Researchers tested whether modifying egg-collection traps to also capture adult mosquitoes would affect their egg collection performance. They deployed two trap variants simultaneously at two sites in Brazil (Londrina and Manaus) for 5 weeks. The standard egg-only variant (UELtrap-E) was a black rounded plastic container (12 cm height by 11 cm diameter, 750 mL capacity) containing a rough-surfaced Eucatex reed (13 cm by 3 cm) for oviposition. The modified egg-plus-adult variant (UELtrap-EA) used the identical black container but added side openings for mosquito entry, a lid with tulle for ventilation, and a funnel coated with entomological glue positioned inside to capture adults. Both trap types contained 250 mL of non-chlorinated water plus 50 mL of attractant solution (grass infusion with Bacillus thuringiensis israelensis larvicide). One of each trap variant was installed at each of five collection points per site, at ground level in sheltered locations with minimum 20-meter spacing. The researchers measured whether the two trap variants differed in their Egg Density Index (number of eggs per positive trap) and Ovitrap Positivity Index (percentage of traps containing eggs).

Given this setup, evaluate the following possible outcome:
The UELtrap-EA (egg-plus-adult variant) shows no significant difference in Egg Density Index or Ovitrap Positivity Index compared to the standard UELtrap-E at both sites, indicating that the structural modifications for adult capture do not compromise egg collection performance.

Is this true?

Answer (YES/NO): NO